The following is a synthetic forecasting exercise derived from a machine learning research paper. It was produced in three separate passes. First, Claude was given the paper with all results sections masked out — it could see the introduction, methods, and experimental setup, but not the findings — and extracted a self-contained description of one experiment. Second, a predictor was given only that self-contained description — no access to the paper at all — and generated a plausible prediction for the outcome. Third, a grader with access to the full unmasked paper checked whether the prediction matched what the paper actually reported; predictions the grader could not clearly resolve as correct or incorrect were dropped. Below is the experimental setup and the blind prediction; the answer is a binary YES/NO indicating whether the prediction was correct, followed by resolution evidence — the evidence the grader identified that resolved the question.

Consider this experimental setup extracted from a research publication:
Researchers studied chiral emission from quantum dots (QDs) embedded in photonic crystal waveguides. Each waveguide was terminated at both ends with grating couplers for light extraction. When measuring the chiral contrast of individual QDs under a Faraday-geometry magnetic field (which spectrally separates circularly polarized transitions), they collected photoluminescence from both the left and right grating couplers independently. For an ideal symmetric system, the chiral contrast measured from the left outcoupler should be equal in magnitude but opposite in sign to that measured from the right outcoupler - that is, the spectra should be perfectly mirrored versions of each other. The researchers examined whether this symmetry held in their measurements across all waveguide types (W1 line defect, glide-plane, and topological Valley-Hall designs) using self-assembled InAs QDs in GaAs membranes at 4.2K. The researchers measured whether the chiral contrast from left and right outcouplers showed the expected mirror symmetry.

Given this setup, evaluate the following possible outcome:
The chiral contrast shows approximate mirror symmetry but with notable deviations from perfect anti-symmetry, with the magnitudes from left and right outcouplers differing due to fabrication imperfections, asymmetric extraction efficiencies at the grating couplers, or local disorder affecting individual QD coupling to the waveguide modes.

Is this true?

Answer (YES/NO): NO